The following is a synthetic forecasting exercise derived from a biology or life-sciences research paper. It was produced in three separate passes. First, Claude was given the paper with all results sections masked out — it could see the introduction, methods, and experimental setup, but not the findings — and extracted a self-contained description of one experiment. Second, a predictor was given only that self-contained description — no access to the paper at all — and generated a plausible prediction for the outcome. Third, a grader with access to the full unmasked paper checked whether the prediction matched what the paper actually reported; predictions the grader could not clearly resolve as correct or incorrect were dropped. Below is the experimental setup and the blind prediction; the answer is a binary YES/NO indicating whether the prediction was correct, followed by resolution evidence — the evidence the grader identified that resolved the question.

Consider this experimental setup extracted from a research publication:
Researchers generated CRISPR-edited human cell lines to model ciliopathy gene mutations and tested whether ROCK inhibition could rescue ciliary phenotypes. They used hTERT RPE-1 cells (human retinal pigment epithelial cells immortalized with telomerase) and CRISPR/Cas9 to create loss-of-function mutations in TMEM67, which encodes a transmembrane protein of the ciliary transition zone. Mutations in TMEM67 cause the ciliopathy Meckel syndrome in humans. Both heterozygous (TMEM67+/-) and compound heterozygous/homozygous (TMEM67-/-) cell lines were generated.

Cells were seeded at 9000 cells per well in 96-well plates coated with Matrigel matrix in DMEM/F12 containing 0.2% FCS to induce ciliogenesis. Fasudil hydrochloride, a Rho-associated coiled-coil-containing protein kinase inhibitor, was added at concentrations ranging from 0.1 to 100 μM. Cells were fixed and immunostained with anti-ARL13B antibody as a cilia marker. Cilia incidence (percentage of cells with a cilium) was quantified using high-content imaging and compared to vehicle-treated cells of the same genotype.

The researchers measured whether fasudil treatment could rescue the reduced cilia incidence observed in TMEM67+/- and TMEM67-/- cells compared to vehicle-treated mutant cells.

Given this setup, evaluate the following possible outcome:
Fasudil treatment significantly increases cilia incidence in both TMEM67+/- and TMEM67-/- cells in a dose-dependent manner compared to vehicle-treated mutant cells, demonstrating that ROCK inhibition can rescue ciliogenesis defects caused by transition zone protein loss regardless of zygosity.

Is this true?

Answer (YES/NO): NO